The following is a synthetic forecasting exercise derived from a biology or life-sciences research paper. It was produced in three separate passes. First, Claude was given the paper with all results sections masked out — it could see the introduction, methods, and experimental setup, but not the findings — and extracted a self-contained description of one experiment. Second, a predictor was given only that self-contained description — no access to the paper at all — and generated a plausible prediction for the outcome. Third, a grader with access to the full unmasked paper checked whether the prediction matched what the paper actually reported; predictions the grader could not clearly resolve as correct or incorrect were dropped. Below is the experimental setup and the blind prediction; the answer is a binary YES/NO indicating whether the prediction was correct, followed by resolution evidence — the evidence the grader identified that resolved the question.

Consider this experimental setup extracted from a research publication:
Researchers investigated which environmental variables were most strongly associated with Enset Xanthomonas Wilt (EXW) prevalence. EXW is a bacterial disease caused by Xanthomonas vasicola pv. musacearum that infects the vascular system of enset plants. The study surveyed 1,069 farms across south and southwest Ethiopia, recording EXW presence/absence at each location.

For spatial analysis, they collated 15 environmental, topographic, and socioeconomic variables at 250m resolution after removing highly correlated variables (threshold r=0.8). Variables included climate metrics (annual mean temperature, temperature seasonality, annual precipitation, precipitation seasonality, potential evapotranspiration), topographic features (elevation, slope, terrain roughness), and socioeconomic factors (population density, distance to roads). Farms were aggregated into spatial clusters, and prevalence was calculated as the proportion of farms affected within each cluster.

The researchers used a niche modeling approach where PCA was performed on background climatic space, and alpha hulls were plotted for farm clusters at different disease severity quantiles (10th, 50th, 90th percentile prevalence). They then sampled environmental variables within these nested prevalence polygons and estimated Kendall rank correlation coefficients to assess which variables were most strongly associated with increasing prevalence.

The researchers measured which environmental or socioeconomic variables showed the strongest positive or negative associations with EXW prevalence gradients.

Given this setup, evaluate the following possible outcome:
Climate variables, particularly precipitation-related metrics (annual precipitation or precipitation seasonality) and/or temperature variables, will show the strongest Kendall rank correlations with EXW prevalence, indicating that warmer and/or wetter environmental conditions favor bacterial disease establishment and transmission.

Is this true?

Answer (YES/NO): NO